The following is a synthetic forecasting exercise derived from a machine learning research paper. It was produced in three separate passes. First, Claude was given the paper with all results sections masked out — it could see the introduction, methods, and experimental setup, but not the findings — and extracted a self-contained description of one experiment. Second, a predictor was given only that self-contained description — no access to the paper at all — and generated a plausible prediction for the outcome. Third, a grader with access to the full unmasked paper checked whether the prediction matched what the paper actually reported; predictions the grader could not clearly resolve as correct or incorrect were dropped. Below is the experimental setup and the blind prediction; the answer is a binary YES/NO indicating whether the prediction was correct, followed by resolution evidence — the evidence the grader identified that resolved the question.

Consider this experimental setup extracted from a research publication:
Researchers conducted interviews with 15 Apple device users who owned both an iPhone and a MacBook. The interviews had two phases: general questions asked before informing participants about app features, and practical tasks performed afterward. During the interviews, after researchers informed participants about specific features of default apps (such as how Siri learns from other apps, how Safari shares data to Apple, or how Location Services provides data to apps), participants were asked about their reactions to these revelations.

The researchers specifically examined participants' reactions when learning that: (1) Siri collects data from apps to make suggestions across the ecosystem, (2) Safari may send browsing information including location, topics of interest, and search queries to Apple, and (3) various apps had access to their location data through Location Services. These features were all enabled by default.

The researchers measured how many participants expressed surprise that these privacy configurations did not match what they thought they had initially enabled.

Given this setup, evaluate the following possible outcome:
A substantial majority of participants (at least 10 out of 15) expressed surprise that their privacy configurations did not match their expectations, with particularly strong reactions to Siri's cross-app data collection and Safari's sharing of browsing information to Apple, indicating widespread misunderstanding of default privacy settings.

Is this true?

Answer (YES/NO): NO